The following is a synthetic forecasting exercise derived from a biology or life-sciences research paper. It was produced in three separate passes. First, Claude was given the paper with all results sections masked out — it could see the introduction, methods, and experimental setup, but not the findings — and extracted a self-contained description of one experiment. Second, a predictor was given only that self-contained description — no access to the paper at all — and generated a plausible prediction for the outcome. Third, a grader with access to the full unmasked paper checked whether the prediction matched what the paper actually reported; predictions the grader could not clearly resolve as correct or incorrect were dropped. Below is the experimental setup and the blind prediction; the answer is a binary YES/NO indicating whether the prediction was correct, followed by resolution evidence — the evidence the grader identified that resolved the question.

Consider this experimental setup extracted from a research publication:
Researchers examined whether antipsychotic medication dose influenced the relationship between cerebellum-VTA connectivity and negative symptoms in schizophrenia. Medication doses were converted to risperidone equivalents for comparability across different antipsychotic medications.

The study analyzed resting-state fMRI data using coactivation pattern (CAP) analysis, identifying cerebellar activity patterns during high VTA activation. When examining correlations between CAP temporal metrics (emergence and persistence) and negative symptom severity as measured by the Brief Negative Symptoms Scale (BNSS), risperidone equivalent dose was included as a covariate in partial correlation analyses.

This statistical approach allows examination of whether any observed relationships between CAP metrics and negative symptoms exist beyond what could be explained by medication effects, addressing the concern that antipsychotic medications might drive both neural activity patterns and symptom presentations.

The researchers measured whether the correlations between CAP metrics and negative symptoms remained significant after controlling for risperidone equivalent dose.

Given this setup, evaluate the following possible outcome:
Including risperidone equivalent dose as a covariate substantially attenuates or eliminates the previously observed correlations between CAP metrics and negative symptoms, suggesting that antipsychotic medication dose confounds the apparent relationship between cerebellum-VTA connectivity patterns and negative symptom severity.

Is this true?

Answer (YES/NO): NO